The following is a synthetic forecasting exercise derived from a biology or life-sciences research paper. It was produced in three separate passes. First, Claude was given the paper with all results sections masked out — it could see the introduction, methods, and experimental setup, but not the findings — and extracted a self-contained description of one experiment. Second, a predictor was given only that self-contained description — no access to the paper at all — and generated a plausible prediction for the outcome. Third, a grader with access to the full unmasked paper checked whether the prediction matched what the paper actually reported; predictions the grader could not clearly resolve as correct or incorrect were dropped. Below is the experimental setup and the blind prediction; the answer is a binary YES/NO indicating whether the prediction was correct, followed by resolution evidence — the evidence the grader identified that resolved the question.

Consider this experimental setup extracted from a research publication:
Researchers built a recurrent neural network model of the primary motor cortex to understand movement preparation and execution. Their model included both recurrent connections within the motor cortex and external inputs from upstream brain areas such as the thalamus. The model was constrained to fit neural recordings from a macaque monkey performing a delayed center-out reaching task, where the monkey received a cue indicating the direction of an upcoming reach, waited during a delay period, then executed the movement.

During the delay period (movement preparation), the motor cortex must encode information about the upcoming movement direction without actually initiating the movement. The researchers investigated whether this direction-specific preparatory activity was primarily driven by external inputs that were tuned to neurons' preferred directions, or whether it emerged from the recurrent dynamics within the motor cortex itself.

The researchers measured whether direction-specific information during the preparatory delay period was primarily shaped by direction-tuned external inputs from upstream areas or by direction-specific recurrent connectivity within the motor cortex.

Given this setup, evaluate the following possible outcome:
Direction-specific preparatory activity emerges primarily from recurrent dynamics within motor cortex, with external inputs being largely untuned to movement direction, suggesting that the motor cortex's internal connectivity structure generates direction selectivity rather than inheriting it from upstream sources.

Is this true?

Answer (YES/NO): NO